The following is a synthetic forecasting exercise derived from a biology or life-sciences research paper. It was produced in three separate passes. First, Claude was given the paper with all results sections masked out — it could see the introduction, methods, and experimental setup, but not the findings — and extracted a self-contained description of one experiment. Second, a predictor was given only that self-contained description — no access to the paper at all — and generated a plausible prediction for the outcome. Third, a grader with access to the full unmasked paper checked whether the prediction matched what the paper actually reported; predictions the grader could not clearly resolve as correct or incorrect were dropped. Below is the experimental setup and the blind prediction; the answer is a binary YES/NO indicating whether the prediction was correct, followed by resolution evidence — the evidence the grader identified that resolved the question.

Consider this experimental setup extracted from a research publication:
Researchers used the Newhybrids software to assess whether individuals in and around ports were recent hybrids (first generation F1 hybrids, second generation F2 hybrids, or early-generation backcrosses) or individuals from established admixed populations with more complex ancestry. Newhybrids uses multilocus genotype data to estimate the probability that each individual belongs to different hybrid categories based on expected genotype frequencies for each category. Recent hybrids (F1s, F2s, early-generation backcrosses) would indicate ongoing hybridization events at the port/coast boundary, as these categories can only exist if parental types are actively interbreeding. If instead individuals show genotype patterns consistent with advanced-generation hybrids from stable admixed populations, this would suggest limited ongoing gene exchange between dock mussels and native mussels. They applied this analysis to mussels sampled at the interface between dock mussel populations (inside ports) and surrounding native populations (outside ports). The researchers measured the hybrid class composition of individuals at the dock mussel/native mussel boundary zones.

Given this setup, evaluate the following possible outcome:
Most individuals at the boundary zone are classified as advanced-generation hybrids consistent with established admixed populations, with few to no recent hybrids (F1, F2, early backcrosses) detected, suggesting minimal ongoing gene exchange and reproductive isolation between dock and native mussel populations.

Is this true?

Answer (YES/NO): NO